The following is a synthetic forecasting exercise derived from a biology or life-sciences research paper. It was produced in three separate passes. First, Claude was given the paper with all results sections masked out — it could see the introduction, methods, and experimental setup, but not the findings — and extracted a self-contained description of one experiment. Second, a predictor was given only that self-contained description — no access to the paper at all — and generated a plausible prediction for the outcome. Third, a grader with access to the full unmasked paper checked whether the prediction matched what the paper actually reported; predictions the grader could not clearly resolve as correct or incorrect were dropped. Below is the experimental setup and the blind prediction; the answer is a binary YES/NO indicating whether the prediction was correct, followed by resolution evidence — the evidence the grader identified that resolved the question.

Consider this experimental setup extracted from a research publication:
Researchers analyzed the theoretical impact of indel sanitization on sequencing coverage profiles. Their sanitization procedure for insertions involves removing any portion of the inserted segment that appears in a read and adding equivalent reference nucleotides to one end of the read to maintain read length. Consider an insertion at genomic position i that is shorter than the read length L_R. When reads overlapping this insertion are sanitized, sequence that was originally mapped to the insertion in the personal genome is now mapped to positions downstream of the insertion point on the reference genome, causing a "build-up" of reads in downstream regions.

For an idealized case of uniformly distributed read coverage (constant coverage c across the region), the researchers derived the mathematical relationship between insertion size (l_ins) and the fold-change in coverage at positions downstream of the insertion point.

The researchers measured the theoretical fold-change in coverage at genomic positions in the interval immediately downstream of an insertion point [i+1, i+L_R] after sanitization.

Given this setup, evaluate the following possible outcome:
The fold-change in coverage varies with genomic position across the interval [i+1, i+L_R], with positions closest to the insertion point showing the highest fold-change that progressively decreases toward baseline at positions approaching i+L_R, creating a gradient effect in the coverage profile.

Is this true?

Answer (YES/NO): NO